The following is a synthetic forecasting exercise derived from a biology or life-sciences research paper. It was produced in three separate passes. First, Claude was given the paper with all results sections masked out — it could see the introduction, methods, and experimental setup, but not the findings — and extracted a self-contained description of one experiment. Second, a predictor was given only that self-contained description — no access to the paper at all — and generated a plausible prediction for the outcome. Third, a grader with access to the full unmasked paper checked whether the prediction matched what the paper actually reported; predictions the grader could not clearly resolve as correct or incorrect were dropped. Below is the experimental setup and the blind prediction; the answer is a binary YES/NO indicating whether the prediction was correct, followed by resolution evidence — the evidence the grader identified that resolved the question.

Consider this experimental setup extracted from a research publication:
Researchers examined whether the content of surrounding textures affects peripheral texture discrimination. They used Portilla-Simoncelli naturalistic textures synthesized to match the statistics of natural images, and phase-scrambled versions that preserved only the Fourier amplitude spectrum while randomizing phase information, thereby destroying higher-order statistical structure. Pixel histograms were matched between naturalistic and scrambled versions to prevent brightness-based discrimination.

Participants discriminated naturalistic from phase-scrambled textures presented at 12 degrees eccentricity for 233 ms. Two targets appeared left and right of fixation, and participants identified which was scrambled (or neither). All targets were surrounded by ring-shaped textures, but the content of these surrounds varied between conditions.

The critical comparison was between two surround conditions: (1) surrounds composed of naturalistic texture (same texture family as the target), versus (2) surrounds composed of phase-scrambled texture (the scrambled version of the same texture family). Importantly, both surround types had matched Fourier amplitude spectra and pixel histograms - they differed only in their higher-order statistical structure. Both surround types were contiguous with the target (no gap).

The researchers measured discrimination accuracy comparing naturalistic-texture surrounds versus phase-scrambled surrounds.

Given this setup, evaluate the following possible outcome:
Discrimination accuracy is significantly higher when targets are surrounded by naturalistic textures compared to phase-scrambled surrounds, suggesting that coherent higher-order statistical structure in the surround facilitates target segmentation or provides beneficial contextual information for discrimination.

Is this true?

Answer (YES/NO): NO